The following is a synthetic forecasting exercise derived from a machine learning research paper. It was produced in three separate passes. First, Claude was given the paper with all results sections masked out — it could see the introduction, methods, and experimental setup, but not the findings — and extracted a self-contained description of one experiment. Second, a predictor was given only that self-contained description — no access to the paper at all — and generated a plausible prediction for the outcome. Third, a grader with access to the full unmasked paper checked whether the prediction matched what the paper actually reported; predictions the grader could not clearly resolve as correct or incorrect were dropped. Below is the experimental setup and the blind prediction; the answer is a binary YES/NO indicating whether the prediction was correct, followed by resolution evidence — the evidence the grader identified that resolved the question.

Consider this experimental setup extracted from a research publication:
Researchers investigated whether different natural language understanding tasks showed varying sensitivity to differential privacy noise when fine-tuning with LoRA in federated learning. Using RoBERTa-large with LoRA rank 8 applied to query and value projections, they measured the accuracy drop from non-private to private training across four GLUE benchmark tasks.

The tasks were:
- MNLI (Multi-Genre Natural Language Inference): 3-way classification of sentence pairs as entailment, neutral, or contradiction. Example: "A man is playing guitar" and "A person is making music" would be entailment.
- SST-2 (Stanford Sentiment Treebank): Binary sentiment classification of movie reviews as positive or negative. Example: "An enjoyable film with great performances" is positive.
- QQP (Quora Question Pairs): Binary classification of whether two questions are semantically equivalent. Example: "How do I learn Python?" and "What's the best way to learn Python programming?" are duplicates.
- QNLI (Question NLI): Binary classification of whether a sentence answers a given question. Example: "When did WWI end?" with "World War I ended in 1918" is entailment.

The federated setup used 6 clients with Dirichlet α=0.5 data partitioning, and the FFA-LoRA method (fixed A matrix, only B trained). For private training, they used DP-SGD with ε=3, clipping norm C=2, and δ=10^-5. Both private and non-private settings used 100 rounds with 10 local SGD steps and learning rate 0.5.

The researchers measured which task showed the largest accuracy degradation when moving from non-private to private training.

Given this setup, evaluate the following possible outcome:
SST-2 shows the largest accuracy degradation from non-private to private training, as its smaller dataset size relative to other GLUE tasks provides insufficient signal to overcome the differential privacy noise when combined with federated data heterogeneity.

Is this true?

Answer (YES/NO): NO